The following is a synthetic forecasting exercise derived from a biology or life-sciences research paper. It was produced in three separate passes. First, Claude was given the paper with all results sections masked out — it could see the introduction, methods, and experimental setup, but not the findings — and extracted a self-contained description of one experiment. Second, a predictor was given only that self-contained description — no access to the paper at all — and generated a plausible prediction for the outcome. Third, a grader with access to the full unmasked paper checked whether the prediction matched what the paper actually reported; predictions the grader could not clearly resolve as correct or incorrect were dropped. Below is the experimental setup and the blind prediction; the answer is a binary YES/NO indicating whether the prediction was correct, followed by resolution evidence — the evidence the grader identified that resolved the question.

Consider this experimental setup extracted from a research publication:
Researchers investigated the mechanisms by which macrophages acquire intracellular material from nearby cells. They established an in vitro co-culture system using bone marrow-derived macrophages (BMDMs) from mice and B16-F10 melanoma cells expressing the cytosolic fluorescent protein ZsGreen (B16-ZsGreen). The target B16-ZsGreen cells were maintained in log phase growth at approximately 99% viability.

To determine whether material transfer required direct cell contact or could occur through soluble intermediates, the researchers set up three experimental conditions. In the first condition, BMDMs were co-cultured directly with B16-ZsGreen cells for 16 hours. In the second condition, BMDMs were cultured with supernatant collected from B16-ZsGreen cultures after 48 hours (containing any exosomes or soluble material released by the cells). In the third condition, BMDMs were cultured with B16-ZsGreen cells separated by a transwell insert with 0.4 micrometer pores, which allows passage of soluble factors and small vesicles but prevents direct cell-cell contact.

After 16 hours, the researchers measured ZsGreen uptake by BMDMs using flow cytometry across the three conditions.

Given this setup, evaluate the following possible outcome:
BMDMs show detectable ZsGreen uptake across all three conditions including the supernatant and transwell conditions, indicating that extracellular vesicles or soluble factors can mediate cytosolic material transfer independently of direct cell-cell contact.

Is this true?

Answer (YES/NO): NO